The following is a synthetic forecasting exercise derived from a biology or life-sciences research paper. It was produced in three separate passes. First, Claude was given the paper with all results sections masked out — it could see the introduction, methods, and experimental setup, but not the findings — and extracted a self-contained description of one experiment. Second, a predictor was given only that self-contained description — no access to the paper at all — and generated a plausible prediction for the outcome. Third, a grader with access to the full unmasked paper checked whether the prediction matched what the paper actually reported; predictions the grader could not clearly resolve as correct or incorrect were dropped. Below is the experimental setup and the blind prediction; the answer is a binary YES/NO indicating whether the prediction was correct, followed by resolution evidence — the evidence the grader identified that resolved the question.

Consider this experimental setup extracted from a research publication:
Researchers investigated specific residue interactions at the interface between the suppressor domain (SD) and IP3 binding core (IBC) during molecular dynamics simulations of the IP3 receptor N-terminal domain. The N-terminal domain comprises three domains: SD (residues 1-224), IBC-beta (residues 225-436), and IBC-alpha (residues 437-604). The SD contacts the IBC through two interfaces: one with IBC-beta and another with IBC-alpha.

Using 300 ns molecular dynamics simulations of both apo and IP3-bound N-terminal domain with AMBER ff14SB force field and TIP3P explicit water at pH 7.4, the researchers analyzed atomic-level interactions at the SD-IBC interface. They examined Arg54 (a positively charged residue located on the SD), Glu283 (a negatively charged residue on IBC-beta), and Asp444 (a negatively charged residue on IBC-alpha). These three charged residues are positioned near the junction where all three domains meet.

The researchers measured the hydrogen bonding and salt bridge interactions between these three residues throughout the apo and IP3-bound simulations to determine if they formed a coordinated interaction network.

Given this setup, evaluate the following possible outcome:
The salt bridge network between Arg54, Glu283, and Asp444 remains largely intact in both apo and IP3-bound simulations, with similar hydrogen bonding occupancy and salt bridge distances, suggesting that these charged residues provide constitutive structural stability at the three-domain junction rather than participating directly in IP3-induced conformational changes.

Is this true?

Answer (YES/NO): NO